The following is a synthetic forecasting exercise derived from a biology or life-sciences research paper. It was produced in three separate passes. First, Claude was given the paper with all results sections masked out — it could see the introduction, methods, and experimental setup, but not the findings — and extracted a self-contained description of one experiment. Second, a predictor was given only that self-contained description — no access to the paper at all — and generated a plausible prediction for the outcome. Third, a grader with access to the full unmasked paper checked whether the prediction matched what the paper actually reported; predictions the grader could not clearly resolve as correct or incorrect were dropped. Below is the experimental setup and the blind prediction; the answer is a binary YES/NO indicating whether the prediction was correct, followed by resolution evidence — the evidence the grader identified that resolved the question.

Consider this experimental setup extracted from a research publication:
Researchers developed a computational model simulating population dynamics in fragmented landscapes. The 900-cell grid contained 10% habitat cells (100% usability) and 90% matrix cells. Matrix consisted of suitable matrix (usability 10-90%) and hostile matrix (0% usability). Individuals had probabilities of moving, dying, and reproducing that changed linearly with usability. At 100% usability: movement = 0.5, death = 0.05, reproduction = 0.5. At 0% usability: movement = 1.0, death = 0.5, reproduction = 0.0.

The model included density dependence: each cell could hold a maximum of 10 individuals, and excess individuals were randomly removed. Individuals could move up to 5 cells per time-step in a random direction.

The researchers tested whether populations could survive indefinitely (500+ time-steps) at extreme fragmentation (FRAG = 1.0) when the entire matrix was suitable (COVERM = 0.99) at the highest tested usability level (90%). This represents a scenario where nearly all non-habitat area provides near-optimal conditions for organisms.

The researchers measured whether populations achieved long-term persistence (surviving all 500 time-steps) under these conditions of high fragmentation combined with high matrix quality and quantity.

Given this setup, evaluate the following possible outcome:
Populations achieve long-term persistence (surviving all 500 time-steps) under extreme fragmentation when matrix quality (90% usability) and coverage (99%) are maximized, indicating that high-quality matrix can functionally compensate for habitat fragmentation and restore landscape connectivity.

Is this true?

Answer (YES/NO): YES